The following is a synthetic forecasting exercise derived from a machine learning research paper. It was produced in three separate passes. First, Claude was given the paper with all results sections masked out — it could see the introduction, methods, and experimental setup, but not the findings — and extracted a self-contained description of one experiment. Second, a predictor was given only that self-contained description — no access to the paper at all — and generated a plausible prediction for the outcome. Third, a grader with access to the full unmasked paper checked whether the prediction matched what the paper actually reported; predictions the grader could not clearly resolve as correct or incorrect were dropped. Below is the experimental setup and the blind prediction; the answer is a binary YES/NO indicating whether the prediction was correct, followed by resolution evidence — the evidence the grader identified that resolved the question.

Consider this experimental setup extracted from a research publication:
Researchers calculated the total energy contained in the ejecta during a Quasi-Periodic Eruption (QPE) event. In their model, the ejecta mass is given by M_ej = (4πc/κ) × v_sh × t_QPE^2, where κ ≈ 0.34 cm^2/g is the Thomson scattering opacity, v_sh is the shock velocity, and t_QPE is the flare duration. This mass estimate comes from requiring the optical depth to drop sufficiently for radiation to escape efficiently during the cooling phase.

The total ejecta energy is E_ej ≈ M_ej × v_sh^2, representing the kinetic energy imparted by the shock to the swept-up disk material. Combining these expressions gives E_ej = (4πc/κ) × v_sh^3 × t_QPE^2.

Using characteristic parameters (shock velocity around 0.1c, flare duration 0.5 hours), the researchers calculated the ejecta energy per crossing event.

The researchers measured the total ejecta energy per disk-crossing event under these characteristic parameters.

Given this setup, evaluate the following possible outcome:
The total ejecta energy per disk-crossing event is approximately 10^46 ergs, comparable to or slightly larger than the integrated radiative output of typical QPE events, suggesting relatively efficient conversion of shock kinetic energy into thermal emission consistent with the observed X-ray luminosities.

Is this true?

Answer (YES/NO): NO